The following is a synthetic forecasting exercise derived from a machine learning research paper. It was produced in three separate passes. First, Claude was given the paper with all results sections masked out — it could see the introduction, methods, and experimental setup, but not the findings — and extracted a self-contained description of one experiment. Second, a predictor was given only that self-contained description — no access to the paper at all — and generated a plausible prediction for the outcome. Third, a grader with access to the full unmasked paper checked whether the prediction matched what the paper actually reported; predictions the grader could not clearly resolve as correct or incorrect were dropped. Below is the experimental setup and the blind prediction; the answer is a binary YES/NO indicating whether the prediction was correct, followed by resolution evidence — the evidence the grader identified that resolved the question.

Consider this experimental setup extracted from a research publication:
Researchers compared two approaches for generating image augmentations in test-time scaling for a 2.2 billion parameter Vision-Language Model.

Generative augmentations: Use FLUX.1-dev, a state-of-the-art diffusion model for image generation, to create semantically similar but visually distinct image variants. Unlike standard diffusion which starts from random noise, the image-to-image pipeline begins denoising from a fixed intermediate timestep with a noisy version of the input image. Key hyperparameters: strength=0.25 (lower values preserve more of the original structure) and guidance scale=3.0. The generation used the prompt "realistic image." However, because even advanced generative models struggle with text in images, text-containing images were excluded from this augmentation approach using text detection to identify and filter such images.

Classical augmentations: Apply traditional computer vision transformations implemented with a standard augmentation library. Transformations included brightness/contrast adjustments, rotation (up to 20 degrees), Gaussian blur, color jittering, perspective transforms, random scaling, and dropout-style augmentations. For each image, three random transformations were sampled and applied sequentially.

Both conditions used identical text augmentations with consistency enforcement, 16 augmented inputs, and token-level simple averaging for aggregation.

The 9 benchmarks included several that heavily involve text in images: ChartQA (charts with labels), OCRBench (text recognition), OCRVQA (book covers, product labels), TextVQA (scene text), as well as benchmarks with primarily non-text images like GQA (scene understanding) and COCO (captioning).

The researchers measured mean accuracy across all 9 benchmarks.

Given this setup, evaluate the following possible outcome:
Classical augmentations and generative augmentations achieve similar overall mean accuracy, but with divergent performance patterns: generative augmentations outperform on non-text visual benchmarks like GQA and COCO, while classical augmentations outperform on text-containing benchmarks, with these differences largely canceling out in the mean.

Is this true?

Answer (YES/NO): NO